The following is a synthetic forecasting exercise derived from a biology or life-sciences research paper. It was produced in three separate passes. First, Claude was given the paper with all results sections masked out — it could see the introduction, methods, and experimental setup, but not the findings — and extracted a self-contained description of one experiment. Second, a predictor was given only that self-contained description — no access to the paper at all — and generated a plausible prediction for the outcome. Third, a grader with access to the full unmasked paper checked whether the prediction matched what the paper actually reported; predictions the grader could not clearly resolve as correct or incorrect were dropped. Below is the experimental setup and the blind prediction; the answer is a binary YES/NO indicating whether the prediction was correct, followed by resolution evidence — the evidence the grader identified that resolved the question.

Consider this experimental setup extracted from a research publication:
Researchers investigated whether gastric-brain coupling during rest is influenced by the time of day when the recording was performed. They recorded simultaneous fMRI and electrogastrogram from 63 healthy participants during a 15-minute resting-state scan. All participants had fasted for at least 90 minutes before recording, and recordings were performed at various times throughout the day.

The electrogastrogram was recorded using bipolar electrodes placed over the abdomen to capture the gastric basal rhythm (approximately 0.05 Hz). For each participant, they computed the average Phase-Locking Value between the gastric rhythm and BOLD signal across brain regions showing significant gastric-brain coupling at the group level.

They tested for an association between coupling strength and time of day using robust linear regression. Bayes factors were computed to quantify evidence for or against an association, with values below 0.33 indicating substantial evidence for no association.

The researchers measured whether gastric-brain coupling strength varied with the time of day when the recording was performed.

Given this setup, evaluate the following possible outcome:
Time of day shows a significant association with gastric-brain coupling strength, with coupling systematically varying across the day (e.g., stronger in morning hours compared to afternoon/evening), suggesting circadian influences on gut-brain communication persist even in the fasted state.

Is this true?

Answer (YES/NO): NO